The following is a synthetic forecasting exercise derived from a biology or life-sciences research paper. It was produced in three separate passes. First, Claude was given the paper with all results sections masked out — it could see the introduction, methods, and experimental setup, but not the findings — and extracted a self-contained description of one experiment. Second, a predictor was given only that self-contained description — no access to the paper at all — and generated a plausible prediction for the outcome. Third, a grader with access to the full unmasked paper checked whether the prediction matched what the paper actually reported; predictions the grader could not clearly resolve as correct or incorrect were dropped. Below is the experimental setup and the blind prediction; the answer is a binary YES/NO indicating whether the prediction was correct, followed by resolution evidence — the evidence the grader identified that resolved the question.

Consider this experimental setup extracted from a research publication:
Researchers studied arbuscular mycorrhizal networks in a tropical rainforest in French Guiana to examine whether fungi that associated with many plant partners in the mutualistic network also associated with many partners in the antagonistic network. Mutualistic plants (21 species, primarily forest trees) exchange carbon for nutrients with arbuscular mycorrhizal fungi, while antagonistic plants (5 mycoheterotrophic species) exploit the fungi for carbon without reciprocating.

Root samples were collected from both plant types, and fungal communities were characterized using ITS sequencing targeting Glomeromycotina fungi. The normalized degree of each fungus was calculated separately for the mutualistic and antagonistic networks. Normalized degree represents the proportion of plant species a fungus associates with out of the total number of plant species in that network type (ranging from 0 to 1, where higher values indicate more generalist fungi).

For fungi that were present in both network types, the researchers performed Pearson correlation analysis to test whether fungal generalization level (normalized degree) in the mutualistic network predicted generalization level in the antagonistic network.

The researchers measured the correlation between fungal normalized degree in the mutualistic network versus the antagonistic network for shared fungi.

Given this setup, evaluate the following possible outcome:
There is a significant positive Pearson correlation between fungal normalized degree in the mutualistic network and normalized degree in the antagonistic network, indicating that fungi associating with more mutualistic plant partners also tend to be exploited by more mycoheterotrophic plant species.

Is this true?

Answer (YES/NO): YES